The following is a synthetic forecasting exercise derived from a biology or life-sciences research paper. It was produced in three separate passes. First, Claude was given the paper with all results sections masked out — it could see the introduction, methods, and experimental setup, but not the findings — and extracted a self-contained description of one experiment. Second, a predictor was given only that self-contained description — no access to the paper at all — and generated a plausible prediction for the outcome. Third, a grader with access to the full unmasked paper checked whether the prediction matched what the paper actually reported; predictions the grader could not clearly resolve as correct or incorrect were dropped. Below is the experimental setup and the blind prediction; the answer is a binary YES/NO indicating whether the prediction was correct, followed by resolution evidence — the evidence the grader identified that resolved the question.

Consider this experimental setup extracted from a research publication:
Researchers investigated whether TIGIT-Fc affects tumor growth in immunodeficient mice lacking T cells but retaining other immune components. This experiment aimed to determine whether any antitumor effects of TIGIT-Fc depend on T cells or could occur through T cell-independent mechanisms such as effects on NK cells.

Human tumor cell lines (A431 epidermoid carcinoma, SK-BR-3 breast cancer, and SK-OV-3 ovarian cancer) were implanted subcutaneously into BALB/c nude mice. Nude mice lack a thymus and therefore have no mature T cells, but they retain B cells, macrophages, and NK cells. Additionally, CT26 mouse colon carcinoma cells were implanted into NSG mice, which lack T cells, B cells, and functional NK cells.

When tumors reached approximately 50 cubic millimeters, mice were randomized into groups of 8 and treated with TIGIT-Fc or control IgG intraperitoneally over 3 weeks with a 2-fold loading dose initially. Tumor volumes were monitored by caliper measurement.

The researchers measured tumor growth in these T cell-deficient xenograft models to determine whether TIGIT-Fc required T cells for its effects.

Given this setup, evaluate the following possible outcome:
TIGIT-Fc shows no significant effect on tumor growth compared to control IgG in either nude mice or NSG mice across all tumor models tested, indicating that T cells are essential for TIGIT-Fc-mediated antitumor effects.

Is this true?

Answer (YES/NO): NO